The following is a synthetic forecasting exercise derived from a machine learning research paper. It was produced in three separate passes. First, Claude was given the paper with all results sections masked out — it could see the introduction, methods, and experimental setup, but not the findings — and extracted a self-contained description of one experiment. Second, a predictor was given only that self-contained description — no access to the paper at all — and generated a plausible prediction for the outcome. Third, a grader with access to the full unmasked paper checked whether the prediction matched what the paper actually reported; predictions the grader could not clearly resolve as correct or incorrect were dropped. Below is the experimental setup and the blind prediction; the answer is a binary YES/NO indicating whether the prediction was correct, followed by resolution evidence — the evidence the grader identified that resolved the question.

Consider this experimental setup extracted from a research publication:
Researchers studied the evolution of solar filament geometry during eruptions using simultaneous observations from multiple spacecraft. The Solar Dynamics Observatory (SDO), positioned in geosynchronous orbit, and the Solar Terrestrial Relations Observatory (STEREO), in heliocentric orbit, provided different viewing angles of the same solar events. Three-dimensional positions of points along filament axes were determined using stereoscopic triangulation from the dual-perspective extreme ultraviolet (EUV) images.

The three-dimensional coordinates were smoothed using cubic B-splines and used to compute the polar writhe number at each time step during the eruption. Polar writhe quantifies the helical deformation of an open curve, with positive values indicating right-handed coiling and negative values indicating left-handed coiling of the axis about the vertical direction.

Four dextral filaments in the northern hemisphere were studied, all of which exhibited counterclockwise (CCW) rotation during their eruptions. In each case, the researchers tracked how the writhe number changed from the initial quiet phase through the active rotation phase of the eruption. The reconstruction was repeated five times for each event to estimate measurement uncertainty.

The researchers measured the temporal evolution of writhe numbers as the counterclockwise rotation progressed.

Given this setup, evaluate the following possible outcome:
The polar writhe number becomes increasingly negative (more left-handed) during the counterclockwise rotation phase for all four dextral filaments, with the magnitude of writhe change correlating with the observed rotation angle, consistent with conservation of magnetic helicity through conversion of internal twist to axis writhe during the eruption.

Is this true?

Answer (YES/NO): YES